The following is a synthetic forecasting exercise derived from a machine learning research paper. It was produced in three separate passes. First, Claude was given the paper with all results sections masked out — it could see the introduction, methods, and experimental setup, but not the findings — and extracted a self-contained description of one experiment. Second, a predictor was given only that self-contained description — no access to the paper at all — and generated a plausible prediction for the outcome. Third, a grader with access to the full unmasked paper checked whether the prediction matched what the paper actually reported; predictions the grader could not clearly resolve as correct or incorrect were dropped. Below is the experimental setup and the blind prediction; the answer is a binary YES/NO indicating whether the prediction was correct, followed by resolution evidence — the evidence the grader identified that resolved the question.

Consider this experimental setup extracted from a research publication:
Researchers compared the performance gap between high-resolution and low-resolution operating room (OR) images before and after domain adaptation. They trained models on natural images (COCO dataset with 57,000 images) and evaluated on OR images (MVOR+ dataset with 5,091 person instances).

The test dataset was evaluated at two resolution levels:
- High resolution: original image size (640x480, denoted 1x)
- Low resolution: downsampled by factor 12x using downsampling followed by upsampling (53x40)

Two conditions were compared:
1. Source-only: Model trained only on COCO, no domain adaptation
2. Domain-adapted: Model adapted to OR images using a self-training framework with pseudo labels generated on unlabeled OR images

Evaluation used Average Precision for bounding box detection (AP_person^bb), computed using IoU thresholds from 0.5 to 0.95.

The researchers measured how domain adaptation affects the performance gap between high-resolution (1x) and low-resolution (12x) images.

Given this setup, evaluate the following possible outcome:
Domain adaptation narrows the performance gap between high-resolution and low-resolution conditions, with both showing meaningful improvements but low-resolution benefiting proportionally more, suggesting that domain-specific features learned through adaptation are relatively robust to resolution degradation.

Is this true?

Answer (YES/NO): YES